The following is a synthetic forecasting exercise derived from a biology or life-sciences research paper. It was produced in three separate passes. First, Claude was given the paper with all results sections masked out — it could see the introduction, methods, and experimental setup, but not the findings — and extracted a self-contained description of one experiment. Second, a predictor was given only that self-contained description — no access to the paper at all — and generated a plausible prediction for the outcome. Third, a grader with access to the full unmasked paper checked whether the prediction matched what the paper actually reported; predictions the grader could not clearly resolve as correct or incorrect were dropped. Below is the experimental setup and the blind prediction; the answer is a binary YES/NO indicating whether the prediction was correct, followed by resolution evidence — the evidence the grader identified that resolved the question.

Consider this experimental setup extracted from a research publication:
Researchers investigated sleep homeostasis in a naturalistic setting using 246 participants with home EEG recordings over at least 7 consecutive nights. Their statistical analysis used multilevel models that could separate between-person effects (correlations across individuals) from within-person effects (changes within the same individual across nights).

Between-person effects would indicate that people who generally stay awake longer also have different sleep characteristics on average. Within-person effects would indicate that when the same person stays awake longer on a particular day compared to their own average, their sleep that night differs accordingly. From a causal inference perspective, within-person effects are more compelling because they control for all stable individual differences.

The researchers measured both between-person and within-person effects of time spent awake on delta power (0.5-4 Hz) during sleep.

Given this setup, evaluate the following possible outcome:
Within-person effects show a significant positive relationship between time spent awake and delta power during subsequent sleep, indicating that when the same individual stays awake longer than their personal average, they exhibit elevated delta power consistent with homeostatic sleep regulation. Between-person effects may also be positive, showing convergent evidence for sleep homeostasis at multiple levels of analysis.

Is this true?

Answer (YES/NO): YES